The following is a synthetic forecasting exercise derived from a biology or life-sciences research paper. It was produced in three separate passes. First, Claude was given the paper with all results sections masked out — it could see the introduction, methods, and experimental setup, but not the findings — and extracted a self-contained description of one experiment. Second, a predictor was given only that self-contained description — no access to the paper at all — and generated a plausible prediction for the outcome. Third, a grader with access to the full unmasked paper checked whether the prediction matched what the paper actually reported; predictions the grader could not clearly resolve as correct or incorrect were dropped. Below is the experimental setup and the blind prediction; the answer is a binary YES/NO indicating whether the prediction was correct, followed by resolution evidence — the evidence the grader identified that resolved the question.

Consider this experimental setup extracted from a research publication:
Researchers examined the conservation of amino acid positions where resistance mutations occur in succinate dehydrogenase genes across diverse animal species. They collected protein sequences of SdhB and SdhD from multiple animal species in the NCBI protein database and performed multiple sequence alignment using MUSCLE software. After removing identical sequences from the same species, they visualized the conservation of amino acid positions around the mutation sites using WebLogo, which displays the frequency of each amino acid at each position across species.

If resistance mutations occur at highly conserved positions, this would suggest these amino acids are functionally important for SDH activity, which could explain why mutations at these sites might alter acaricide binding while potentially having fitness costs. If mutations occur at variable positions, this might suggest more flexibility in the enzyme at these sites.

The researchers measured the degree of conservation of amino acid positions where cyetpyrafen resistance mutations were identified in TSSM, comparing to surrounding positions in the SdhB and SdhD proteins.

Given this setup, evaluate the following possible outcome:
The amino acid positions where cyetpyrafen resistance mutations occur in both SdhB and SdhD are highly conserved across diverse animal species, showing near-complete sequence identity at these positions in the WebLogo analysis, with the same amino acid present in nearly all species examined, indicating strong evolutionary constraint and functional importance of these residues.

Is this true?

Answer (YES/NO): YES